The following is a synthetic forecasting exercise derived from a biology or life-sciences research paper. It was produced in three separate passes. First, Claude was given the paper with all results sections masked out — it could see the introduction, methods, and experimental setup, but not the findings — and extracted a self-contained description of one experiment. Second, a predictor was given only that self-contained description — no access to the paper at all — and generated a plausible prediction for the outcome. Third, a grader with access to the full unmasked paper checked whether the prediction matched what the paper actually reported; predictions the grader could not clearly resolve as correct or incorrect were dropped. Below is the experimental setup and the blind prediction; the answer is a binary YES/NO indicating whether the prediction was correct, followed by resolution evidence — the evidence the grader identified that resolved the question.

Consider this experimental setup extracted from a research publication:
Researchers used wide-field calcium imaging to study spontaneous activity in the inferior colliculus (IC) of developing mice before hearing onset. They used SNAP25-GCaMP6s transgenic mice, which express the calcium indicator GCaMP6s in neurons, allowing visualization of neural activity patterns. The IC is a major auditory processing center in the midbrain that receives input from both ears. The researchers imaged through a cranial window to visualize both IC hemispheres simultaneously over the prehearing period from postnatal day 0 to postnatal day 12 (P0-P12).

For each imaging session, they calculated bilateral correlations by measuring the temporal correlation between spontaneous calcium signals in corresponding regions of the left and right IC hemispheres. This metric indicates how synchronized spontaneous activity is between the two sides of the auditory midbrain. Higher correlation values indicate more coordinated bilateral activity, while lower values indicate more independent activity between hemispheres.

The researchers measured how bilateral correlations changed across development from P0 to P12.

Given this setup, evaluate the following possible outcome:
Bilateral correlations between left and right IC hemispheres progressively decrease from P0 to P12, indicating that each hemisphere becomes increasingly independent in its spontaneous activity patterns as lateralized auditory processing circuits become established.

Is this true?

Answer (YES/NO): NO